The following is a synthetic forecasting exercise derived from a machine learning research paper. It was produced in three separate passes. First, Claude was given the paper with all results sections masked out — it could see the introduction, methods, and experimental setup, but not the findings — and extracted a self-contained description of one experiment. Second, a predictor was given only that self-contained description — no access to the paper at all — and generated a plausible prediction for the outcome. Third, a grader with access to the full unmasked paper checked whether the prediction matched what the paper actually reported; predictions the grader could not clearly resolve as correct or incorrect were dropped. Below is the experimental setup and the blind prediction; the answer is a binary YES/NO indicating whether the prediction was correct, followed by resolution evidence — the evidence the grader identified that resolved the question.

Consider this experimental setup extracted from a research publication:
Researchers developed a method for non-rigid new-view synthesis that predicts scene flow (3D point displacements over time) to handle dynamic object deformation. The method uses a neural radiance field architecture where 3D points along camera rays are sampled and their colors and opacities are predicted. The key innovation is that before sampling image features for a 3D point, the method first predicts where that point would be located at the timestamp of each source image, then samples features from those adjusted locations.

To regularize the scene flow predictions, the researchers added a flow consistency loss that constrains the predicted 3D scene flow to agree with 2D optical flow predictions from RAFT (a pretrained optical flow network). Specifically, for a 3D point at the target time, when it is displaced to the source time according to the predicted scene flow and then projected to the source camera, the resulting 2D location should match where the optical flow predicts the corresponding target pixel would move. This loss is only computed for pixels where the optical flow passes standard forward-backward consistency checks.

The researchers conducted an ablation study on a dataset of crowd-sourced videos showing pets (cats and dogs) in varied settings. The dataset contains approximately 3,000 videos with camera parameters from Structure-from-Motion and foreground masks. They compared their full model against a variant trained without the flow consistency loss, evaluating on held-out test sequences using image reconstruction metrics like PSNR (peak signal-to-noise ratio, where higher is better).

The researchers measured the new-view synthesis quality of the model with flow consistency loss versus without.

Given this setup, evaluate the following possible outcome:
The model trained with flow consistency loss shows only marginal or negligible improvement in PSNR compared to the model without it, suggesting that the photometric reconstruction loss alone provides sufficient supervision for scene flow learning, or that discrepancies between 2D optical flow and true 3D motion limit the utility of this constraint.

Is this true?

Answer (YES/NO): NO